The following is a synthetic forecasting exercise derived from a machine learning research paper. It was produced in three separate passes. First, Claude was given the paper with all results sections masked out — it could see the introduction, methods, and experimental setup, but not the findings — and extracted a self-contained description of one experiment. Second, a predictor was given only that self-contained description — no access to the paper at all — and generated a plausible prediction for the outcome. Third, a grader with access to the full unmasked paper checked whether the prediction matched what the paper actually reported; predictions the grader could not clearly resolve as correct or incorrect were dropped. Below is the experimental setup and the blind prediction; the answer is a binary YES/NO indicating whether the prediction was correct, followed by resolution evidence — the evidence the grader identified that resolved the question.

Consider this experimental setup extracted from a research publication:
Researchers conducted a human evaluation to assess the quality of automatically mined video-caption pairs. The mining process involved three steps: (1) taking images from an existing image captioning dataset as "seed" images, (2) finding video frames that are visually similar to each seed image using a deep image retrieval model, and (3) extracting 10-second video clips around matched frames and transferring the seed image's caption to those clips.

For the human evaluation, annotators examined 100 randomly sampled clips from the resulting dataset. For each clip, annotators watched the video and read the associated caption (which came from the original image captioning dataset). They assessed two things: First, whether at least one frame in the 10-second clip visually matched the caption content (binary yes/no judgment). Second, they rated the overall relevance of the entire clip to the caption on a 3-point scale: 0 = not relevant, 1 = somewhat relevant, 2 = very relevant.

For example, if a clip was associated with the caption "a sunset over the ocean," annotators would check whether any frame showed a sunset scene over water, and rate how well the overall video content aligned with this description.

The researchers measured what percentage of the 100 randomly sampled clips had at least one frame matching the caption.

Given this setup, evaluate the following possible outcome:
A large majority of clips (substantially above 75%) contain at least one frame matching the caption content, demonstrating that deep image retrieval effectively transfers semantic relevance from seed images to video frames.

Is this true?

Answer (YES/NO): YES